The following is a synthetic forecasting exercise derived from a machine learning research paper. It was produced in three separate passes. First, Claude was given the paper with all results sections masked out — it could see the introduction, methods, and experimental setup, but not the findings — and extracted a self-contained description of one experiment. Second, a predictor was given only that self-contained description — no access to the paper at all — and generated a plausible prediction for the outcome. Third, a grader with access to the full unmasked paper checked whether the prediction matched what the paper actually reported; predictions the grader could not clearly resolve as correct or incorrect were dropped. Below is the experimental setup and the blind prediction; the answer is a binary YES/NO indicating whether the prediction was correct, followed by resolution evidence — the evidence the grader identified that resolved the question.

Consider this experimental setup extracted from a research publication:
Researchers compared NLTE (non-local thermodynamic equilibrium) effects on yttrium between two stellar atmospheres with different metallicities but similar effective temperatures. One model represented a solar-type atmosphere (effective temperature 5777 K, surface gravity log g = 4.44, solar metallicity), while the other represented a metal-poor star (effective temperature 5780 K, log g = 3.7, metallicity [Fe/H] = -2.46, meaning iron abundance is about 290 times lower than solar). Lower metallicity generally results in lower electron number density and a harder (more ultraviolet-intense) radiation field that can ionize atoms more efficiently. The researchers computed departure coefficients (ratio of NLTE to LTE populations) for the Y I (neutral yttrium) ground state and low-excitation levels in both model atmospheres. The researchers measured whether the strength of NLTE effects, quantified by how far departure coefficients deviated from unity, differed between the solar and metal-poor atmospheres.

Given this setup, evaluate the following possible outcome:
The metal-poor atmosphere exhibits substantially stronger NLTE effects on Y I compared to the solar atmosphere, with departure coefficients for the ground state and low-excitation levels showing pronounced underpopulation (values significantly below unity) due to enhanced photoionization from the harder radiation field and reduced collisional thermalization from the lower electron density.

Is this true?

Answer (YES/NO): YES